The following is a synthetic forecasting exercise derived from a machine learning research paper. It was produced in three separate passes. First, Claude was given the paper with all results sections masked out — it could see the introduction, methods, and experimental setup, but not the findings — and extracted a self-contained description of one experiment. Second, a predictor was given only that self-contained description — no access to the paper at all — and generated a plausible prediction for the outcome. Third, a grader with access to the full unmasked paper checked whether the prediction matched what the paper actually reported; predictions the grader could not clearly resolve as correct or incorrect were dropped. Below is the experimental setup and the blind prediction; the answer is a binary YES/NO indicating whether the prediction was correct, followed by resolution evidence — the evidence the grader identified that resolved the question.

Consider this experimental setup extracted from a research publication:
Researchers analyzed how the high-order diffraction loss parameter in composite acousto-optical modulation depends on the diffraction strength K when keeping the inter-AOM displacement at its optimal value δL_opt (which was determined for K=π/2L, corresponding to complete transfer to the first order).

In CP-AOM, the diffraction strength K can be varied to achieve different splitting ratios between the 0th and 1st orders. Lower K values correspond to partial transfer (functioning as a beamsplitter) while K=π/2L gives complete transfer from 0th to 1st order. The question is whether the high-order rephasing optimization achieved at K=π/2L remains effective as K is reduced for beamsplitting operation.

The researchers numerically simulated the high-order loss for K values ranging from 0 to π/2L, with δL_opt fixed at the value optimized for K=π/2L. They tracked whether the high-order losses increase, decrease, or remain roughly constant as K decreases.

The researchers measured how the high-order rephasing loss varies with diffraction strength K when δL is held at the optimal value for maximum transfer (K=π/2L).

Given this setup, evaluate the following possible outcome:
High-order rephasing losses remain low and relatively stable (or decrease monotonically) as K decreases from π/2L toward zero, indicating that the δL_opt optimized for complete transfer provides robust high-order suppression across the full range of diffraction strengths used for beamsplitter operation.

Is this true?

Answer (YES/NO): YES